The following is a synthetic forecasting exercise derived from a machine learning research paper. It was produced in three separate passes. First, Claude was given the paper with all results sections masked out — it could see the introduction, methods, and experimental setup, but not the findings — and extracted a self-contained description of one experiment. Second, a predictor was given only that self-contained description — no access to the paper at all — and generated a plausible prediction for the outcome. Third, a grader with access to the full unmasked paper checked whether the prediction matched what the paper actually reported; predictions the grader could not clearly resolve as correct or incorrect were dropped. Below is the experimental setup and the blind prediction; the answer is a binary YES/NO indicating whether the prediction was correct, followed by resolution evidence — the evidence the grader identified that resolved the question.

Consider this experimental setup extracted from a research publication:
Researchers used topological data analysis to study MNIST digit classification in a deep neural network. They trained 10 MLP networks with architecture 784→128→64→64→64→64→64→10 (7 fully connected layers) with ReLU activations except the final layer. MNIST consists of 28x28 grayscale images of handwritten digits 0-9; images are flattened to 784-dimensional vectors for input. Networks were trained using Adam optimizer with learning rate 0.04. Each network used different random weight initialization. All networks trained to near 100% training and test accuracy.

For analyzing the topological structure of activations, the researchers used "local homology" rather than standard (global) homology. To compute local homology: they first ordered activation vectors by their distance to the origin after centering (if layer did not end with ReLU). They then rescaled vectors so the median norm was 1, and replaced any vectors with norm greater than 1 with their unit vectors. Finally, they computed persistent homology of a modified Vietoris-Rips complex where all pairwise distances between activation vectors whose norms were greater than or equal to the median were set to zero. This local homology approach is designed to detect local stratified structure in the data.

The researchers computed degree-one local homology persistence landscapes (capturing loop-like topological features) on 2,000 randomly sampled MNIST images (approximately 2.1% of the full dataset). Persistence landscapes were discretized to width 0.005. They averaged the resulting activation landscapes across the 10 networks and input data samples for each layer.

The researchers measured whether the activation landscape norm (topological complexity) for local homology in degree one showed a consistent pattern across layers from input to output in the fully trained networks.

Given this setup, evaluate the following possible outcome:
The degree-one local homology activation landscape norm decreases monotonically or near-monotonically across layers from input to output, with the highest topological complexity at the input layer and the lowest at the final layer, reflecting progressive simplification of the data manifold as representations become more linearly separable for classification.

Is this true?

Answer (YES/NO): NO